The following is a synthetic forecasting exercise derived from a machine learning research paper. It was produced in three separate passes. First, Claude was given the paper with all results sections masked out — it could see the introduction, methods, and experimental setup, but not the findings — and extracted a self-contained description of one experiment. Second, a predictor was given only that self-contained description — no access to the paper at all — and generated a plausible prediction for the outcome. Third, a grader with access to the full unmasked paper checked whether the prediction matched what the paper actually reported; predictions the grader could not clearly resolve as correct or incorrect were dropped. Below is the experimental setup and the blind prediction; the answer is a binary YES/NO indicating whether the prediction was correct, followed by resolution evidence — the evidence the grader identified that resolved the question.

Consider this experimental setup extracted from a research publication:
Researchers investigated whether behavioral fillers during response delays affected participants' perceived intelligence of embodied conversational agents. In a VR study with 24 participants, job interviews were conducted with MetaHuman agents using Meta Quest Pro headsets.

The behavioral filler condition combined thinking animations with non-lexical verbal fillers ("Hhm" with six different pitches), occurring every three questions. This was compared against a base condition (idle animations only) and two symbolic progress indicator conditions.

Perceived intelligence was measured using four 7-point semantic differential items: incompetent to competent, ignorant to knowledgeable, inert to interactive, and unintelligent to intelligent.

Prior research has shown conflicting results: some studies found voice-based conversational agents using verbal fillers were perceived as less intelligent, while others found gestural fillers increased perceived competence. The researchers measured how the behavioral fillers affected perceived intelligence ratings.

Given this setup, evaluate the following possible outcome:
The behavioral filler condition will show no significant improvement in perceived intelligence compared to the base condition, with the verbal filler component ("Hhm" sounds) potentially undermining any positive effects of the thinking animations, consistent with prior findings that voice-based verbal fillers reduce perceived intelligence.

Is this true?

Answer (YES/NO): YES